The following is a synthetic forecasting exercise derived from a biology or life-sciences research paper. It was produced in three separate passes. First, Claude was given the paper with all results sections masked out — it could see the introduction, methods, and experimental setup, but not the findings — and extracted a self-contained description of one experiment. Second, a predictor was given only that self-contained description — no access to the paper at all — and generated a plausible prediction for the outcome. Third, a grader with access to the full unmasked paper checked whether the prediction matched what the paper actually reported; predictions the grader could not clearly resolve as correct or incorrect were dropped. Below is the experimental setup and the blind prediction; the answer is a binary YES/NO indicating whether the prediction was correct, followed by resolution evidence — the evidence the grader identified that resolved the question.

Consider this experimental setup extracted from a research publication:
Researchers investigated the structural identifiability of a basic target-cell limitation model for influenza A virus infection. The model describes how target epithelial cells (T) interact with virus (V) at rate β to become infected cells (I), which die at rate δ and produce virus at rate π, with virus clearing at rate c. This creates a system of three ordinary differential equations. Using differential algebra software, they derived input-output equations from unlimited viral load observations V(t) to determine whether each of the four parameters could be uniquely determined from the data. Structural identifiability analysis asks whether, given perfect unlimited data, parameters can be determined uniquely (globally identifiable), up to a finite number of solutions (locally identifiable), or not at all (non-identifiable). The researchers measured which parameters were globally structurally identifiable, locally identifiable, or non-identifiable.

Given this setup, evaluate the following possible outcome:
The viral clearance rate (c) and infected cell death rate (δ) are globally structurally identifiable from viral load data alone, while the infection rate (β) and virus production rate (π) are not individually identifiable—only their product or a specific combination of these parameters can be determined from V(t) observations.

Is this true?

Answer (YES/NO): NO